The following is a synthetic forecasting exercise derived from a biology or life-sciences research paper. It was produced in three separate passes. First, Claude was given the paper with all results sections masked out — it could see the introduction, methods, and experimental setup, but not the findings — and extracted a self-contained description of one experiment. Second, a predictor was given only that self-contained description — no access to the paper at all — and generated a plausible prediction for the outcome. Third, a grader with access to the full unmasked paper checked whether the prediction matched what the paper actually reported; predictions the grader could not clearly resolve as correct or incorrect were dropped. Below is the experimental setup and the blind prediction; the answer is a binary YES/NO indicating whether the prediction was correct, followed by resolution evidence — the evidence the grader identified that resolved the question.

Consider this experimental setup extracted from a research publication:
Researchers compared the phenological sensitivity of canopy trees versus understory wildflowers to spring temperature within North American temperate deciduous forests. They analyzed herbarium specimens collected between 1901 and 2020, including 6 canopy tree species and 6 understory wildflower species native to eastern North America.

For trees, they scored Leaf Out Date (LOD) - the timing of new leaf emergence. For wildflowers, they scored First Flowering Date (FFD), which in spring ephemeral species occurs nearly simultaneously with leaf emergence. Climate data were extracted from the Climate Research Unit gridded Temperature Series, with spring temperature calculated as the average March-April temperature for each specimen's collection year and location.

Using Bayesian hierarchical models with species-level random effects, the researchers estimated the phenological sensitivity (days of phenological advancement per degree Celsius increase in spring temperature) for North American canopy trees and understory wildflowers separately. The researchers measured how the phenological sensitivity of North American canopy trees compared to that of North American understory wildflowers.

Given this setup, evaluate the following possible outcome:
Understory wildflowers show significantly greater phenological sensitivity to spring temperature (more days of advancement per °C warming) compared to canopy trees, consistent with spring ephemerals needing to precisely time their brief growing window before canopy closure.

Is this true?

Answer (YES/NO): NO